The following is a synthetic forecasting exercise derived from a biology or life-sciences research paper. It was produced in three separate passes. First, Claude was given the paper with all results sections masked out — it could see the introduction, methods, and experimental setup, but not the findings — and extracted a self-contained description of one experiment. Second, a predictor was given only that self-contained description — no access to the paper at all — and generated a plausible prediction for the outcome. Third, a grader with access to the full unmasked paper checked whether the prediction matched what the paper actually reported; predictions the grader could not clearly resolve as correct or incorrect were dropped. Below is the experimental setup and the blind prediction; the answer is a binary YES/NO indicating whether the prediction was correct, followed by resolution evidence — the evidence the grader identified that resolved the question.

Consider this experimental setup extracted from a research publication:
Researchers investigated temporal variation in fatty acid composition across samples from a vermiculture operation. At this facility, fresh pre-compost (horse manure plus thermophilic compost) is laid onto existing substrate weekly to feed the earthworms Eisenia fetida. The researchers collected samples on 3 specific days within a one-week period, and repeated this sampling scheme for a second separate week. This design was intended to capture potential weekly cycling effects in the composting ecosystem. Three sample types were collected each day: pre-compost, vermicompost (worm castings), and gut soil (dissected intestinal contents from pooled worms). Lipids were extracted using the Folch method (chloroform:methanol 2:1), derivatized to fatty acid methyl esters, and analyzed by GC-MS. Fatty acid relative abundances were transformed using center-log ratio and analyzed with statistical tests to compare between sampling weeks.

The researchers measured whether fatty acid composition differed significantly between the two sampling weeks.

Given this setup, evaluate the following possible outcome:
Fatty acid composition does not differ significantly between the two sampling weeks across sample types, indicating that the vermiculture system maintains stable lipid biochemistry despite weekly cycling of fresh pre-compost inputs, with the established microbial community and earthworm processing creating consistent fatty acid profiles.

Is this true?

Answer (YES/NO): NO